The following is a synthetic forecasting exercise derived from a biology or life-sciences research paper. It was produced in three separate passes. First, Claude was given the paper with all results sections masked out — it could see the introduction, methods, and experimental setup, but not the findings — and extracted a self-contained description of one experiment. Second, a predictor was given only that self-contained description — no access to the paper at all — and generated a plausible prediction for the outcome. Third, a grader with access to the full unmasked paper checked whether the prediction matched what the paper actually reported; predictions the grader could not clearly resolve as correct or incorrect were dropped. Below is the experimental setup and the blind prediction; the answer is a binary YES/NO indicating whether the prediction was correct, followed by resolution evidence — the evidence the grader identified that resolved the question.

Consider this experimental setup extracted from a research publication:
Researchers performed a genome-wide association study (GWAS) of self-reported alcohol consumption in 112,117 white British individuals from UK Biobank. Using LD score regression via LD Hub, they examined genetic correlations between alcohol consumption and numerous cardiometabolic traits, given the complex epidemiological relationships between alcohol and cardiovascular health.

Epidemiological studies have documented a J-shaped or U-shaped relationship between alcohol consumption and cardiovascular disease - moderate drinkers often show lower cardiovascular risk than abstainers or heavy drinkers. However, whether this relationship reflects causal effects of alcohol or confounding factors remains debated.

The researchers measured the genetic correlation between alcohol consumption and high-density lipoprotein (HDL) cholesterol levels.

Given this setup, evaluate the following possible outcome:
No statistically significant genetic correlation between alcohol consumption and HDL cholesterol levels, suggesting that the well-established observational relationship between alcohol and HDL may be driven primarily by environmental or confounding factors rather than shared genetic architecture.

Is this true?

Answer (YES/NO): NO